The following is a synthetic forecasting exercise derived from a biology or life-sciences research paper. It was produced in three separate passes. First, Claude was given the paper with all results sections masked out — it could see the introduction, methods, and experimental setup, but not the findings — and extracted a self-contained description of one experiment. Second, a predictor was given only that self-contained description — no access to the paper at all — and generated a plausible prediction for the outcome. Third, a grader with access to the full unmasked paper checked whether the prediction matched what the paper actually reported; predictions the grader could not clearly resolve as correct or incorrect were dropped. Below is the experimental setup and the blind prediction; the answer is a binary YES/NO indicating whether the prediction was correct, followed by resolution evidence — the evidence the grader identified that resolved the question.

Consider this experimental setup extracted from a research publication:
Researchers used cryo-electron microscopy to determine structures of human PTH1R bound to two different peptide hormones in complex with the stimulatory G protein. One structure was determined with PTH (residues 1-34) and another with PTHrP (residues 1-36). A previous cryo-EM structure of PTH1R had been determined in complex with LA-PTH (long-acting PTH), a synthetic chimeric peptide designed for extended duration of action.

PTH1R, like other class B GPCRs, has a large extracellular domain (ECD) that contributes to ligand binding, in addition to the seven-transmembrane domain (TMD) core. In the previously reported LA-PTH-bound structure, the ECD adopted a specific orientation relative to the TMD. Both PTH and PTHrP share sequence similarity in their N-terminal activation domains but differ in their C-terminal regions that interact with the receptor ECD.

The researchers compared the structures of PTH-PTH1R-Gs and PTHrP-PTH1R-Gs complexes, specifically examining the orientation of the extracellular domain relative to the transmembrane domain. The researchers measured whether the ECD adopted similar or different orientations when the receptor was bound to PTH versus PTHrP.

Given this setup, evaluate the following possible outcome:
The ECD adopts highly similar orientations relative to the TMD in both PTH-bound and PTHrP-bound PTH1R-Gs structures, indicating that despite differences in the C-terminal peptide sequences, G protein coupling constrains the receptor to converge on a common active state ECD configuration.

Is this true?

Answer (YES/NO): NO